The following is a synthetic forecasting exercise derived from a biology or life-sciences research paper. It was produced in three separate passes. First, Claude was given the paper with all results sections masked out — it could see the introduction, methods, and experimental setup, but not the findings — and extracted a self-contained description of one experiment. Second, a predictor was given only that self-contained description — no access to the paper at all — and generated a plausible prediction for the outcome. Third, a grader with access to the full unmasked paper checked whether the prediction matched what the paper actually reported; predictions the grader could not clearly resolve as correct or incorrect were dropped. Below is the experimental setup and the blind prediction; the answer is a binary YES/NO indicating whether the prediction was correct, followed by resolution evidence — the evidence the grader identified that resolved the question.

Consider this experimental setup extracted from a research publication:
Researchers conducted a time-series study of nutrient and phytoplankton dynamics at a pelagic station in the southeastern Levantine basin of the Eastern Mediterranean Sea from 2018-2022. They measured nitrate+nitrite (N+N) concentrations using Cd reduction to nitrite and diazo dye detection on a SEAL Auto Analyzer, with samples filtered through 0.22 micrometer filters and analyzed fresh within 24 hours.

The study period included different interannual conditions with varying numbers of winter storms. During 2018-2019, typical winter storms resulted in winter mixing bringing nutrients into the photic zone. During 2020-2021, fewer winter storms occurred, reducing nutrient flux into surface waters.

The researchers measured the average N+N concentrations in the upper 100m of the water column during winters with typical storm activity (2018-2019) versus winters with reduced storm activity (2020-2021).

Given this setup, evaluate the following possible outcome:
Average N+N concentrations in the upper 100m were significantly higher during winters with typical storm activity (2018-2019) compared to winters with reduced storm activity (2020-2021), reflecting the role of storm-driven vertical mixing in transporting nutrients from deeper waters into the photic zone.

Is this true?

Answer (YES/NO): YES